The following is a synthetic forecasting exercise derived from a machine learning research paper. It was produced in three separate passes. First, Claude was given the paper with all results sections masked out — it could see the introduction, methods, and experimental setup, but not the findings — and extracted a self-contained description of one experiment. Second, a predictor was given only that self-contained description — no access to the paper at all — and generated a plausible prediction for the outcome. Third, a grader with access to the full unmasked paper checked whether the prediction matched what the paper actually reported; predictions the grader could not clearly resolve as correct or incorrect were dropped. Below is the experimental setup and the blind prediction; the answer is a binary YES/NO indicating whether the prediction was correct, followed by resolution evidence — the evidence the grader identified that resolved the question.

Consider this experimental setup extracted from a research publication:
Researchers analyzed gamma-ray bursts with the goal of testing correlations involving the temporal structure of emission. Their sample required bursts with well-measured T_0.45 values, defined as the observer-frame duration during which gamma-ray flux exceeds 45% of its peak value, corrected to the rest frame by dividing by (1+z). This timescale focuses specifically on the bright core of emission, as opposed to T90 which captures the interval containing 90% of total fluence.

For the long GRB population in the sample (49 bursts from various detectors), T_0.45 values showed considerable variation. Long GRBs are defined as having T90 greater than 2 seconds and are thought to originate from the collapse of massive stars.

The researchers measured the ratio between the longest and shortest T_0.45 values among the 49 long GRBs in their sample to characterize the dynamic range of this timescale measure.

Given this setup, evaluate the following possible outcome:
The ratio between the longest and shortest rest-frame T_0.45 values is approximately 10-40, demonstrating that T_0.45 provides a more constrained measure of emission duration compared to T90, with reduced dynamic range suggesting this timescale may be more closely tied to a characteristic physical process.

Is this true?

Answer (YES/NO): NO